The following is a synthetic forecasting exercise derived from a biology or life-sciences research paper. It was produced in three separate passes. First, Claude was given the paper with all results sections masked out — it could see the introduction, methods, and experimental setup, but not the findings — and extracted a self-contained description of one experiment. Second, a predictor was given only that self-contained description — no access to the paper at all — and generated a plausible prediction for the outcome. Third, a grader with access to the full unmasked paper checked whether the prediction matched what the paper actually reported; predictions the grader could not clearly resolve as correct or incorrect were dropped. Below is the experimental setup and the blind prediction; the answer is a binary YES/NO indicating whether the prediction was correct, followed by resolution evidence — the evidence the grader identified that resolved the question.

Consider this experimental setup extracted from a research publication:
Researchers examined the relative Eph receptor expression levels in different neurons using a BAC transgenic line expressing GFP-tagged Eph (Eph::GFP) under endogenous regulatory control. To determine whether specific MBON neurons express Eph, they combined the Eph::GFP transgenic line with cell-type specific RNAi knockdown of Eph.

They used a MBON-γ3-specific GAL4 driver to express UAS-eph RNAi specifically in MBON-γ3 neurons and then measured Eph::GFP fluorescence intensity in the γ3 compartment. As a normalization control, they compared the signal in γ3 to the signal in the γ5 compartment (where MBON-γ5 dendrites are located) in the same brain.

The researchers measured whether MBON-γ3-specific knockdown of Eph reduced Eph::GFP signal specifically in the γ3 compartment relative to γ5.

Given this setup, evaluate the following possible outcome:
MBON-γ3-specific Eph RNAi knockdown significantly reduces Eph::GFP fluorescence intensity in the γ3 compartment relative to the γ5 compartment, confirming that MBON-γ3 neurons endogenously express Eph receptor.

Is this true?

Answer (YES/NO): YES